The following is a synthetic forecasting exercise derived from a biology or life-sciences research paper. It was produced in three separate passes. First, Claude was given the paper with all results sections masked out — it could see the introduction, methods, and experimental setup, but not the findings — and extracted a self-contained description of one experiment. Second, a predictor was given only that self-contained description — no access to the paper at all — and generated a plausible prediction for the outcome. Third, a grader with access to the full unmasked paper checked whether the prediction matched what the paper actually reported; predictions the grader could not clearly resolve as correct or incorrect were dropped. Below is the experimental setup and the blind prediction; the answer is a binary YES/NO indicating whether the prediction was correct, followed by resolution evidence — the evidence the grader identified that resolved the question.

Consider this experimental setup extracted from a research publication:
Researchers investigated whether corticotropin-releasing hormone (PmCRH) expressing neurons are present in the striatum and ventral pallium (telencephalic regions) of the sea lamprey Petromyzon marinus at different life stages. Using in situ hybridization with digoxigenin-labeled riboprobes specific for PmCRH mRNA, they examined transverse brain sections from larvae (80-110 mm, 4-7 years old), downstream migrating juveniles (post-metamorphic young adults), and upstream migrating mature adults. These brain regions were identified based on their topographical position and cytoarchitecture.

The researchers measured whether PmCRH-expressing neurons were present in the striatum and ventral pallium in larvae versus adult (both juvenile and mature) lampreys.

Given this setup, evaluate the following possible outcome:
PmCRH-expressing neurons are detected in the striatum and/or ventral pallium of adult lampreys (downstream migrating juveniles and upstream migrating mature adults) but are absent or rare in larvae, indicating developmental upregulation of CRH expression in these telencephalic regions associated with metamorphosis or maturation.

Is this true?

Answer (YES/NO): YES